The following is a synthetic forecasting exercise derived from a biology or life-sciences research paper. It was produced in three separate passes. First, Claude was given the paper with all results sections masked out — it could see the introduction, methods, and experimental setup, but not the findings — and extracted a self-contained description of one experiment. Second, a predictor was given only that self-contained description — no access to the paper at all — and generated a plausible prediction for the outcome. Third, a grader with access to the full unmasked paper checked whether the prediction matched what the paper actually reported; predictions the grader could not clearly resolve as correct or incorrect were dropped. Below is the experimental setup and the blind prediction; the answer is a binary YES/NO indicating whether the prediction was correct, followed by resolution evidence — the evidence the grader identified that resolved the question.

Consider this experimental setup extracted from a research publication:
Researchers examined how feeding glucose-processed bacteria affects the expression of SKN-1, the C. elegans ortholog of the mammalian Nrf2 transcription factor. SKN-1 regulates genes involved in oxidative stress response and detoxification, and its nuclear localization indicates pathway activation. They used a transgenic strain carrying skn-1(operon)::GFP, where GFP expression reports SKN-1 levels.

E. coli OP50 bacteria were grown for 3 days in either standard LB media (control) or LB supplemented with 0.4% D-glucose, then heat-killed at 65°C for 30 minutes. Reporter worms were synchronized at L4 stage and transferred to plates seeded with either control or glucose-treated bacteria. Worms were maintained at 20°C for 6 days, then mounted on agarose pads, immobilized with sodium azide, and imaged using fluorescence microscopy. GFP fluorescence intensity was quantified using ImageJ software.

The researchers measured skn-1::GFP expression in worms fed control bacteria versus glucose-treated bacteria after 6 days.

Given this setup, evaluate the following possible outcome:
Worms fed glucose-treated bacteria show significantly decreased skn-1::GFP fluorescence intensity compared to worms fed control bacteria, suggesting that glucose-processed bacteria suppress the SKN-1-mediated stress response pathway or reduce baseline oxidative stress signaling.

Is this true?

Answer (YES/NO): NO